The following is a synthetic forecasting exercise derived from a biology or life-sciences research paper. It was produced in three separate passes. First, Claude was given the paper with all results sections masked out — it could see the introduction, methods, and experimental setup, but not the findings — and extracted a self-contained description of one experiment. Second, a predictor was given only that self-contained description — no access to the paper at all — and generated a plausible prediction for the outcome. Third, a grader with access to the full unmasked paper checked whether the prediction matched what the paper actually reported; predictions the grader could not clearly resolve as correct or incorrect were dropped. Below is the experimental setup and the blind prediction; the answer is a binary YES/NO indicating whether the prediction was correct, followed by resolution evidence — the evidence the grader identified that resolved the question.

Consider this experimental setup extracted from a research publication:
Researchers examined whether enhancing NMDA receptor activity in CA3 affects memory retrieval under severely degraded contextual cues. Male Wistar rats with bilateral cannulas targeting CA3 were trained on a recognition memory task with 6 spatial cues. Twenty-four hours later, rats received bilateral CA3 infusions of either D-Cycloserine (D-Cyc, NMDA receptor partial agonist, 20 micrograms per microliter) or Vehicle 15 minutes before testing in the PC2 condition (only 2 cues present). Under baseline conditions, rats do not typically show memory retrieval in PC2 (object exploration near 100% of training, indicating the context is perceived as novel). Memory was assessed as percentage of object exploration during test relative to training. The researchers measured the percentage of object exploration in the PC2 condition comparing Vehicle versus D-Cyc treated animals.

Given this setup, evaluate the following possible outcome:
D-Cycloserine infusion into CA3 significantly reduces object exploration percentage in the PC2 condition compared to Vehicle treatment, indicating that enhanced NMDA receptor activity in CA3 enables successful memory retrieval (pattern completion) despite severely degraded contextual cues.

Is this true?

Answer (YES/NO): YES